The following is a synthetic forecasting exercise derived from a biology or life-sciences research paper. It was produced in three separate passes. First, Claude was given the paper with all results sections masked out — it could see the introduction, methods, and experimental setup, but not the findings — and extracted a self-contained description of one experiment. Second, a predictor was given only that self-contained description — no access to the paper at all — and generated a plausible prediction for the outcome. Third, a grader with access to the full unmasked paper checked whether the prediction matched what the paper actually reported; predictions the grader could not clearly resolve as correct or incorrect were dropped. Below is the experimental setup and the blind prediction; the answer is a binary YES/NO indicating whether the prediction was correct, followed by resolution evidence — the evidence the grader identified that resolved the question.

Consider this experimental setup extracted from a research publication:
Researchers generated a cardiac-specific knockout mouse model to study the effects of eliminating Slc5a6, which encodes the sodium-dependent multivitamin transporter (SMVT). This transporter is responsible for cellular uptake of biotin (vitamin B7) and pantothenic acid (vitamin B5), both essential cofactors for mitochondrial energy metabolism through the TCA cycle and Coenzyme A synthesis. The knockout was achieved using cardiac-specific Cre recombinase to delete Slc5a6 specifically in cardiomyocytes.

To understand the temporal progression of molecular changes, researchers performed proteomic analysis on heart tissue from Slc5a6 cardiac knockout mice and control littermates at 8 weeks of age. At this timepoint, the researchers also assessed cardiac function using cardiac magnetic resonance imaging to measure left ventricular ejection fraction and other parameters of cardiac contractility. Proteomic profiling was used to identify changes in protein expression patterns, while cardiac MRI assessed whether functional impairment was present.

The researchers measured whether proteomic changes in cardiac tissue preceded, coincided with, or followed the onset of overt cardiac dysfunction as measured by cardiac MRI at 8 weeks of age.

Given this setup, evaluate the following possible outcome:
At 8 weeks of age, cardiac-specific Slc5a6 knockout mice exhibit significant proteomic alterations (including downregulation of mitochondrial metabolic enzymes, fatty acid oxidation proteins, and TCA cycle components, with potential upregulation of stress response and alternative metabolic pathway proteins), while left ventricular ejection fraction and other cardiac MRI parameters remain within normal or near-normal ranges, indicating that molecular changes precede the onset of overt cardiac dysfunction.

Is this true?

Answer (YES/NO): YES